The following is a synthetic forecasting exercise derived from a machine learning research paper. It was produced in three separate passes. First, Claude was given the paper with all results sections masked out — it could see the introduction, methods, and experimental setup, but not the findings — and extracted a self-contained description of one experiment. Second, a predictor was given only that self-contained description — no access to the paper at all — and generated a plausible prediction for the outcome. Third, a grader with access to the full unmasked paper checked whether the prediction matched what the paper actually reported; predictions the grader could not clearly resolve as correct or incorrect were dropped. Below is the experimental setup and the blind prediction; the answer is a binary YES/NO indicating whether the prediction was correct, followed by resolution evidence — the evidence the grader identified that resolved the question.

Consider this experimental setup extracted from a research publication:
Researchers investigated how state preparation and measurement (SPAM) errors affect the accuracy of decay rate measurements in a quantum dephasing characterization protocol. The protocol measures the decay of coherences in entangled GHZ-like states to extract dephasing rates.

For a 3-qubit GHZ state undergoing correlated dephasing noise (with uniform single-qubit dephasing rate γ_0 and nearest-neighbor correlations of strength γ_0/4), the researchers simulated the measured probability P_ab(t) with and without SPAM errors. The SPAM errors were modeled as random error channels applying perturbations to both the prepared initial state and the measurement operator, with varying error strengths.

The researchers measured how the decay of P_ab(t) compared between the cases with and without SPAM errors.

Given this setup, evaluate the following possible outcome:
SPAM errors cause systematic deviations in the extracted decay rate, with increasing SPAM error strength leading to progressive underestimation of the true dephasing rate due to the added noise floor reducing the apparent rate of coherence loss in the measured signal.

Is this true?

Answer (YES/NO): NO